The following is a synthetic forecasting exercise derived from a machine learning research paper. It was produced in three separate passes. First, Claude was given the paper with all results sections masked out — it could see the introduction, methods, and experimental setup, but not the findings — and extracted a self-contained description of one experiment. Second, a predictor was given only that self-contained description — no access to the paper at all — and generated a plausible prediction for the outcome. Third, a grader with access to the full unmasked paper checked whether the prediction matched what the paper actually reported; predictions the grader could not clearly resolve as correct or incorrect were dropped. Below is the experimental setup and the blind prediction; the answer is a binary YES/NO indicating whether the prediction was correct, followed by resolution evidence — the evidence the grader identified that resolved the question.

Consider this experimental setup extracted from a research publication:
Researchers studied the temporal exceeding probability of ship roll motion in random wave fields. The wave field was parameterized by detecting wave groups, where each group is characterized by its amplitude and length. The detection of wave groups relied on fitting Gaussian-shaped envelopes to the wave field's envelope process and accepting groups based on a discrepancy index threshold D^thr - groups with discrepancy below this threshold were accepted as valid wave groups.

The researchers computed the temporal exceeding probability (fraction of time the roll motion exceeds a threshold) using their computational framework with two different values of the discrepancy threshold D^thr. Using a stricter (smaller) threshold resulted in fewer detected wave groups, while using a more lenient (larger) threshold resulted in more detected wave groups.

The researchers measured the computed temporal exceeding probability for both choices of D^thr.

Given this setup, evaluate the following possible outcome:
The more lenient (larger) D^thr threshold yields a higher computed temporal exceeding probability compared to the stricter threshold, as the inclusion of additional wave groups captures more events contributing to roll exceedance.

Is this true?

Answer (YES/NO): NO